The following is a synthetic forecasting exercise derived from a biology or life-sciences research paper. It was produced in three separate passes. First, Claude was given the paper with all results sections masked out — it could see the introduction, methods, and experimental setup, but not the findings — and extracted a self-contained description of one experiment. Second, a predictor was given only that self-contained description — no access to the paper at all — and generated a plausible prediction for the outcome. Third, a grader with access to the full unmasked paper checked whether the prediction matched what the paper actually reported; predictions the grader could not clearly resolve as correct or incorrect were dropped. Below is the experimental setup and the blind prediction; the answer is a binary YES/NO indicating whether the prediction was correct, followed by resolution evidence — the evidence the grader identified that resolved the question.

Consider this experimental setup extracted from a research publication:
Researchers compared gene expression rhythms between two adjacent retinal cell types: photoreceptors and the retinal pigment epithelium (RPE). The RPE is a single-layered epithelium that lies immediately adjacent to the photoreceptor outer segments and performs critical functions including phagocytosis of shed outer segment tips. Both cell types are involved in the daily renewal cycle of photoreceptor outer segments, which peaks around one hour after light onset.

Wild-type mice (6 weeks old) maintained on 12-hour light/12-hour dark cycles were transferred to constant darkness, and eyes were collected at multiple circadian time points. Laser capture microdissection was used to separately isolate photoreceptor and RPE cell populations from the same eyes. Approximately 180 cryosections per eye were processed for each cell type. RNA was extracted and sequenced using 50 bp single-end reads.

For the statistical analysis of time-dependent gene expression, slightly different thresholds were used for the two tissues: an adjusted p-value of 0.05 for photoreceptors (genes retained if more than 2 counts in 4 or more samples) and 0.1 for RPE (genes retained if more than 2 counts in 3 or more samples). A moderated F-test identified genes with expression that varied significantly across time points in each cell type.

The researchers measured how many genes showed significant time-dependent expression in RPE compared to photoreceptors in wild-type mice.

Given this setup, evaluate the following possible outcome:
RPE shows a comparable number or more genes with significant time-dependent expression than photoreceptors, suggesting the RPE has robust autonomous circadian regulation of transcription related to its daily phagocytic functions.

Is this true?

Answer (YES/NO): NO